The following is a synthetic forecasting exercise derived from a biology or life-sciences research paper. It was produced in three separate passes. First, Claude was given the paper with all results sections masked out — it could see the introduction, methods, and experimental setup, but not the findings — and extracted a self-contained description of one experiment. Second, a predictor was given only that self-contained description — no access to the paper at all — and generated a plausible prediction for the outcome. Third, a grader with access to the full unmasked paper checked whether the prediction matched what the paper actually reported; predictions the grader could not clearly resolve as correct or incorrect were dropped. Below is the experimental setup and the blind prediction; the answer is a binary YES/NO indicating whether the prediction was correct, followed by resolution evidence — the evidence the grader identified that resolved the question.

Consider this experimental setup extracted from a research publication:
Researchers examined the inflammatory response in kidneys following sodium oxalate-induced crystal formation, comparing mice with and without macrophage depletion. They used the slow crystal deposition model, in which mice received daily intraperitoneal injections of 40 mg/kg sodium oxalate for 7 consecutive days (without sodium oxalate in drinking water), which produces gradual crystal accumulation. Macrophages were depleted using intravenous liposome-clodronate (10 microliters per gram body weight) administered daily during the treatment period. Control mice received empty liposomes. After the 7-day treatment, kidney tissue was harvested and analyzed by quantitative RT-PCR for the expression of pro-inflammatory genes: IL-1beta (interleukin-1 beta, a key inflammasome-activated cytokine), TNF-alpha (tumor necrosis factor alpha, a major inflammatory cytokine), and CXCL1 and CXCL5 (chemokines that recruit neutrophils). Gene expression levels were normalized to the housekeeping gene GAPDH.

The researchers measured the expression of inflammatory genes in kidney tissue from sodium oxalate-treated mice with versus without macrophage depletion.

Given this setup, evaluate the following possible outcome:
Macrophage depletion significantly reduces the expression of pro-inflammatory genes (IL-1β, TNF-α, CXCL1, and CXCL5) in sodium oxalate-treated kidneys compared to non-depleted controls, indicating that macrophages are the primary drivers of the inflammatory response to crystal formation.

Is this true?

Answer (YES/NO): NO